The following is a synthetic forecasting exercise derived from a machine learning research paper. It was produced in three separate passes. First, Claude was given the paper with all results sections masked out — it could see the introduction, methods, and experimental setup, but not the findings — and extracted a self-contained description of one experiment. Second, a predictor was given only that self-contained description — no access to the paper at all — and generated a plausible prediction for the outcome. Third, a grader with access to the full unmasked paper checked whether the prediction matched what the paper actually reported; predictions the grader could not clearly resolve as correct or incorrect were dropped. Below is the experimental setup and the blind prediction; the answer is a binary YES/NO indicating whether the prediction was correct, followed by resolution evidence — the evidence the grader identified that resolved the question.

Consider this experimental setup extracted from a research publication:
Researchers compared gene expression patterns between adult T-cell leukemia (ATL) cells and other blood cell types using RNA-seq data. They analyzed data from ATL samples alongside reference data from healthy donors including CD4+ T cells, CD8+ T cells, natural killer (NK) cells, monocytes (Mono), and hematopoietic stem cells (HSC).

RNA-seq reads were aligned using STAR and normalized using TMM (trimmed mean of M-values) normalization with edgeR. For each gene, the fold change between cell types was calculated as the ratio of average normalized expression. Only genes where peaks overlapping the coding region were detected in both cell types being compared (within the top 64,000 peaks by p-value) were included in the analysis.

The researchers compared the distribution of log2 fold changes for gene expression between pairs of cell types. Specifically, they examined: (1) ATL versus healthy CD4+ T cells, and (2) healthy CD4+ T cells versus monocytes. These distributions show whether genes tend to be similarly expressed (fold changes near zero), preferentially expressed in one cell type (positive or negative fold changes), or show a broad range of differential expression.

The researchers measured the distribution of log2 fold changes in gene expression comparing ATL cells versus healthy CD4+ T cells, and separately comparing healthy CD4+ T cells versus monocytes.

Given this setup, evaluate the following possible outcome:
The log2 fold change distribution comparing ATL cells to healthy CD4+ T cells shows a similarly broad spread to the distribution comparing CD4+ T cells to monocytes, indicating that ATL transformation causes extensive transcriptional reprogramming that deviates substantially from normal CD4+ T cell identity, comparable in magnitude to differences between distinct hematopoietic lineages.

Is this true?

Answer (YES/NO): NO